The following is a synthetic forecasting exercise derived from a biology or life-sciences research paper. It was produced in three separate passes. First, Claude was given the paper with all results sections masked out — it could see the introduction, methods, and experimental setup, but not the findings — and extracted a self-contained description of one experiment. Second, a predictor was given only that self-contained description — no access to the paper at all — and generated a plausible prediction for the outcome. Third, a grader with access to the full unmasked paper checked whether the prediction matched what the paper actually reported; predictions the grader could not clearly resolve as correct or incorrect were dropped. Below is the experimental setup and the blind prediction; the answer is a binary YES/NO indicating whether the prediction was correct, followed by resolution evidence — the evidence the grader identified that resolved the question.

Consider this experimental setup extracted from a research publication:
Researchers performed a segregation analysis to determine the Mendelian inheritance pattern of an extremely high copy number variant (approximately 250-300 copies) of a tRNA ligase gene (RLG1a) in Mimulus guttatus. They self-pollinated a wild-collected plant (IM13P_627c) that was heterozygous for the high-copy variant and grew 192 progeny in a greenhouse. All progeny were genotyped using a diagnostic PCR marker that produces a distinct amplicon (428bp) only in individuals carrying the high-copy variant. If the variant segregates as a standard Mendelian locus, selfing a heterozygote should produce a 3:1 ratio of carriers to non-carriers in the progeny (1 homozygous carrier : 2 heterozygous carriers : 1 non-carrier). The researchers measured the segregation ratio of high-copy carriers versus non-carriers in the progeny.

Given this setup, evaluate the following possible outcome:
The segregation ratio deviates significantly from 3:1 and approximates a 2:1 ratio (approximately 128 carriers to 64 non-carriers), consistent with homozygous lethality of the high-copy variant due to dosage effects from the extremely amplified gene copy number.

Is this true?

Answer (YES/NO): NO